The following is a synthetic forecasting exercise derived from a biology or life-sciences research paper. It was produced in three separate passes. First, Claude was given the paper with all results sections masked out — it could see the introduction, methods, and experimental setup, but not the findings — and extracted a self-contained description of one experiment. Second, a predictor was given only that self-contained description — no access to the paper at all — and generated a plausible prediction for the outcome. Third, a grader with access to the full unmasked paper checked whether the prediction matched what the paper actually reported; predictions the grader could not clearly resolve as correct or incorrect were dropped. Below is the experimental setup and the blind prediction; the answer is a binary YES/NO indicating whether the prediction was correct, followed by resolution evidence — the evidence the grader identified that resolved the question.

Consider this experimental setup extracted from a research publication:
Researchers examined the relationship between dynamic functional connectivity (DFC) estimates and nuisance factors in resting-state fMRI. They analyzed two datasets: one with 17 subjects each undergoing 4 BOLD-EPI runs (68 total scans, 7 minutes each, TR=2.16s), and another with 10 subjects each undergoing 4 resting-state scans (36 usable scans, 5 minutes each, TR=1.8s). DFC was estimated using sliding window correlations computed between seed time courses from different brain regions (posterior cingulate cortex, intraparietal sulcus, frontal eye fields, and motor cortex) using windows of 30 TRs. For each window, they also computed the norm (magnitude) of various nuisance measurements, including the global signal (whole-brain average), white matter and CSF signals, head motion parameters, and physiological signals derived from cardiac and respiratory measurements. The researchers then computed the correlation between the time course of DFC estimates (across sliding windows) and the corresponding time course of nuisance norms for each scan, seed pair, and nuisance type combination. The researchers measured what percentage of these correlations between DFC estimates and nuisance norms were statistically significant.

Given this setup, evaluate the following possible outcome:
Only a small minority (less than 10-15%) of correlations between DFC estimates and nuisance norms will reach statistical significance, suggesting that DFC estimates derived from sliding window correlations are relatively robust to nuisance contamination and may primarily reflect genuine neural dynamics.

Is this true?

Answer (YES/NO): NO